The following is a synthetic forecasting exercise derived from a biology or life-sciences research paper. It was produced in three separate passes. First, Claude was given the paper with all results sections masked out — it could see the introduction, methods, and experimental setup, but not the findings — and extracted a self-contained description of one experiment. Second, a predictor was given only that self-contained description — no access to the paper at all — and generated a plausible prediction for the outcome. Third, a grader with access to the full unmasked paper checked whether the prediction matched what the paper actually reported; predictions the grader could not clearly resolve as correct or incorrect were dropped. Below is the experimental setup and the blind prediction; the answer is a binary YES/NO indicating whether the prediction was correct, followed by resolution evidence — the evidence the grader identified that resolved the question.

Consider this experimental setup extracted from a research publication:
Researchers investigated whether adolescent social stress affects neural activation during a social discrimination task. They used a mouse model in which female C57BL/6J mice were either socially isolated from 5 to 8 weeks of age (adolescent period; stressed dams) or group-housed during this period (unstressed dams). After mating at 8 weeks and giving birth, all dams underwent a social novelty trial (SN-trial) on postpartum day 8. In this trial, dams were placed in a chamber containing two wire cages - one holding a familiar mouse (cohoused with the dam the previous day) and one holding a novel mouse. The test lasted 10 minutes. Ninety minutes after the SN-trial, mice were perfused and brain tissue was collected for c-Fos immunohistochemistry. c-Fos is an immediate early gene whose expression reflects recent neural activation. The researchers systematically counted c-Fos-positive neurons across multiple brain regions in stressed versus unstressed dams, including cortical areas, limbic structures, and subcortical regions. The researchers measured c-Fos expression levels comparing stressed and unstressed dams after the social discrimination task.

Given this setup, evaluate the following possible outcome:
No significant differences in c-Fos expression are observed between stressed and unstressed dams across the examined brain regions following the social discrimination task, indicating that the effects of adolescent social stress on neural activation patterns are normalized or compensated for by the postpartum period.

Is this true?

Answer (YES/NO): NO